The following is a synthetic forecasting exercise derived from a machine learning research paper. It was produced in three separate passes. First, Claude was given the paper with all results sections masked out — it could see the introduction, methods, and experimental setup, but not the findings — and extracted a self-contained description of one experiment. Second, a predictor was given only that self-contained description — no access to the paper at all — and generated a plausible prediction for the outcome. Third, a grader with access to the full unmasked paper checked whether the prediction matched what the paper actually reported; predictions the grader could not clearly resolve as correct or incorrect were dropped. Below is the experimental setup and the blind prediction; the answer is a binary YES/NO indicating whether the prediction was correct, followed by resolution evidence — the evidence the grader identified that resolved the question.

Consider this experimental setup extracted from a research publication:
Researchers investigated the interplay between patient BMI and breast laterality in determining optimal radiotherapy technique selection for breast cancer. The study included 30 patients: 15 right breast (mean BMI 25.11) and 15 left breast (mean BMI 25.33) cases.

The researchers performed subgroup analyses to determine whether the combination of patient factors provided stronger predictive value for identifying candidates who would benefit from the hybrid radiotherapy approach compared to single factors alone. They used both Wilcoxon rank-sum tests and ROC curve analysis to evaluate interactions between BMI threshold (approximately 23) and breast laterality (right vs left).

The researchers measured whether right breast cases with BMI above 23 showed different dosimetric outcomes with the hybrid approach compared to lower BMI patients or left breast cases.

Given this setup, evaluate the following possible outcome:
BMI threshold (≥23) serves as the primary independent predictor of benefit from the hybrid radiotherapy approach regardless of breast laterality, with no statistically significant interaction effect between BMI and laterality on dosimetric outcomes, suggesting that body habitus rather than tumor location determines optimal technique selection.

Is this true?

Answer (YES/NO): NO